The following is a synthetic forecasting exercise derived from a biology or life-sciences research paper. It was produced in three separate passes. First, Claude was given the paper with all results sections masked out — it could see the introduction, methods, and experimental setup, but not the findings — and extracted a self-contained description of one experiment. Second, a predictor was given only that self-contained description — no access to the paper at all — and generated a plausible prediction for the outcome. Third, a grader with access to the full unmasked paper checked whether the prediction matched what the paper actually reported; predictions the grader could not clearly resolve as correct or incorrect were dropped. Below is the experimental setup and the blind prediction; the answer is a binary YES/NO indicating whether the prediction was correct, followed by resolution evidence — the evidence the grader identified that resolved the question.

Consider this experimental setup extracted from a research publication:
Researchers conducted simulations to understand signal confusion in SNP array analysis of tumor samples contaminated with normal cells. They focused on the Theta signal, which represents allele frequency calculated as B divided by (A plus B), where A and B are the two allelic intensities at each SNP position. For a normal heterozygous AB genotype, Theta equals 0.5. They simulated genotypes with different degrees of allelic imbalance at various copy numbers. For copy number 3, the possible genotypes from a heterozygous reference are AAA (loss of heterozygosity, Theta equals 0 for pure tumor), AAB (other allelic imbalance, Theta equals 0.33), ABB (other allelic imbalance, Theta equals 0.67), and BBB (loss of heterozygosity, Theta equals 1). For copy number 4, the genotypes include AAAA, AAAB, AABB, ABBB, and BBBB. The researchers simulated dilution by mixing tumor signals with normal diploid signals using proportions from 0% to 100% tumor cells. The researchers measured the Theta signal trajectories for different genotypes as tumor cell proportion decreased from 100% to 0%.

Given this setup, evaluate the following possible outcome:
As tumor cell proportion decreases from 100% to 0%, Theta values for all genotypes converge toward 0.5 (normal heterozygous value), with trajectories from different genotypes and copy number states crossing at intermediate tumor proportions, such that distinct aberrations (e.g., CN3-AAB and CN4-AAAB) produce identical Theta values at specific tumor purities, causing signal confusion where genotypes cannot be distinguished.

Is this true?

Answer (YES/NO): YES